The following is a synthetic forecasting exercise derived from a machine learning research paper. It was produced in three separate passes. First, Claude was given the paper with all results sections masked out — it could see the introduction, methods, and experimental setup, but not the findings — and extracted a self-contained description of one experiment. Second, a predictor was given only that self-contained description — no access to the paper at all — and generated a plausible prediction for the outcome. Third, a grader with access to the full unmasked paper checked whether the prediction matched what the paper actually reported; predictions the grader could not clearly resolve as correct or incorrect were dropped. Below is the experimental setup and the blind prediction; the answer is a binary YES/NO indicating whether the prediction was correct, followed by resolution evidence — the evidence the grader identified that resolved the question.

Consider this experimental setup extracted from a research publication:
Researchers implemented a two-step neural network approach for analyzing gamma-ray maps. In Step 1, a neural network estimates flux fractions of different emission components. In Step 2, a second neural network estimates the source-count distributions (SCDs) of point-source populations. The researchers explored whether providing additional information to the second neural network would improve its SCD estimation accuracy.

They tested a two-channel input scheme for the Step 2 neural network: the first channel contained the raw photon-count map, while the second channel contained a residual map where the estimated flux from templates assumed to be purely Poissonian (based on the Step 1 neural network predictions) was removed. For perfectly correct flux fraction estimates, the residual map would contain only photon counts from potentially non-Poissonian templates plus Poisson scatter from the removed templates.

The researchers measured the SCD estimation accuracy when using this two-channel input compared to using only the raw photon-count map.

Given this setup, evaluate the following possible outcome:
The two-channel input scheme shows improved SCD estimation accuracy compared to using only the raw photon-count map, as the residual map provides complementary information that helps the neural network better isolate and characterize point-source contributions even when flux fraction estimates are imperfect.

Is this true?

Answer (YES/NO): YES